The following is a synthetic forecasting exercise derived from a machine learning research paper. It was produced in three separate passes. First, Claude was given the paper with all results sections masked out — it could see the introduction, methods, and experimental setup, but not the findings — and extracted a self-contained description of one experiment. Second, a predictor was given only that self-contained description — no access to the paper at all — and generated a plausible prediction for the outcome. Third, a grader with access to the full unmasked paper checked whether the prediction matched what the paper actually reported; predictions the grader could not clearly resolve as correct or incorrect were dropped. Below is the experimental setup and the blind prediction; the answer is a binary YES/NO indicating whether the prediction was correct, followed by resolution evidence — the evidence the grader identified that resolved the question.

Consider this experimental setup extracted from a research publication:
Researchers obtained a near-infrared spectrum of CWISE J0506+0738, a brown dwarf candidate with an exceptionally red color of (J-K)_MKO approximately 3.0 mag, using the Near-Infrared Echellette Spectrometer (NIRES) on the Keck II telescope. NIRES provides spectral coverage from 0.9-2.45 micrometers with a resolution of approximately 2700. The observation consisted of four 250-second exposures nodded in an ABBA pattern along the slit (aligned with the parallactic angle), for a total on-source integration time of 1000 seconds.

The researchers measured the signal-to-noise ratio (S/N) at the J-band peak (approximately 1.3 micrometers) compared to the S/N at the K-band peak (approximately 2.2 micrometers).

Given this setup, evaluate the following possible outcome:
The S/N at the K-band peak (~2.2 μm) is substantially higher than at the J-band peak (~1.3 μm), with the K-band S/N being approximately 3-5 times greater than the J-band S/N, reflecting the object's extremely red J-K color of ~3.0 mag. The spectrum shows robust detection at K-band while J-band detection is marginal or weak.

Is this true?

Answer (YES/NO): NO